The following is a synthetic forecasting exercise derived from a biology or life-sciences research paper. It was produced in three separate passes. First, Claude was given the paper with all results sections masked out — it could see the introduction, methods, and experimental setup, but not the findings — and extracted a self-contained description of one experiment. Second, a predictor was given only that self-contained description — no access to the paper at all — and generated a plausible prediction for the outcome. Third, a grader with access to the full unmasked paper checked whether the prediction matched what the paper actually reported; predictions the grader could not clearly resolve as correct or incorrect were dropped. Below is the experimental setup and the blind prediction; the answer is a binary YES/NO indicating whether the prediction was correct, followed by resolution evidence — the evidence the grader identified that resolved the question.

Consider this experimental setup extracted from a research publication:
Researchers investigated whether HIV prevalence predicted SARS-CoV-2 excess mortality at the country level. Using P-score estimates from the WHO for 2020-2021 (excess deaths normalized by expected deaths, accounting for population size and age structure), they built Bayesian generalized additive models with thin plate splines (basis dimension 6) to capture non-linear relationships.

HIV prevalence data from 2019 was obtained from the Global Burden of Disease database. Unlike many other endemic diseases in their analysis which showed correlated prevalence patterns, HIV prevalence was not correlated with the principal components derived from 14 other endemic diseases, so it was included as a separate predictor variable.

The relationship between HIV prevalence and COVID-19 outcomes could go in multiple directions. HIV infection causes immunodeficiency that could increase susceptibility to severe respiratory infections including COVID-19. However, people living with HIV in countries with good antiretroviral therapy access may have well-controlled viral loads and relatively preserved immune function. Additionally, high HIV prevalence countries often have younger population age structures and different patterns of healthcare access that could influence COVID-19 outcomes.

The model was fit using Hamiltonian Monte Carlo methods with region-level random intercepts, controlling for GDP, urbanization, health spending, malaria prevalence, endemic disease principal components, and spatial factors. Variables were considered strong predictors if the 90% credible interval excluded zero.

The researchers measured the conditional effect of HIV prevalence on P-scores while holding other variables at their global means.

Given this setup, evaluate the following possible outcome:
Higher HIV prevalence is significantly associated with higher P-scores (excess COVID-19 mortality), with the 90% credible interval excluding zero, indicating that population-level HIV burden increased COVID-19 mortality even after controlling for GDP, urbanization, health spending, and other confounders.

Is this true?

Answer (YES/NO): NO